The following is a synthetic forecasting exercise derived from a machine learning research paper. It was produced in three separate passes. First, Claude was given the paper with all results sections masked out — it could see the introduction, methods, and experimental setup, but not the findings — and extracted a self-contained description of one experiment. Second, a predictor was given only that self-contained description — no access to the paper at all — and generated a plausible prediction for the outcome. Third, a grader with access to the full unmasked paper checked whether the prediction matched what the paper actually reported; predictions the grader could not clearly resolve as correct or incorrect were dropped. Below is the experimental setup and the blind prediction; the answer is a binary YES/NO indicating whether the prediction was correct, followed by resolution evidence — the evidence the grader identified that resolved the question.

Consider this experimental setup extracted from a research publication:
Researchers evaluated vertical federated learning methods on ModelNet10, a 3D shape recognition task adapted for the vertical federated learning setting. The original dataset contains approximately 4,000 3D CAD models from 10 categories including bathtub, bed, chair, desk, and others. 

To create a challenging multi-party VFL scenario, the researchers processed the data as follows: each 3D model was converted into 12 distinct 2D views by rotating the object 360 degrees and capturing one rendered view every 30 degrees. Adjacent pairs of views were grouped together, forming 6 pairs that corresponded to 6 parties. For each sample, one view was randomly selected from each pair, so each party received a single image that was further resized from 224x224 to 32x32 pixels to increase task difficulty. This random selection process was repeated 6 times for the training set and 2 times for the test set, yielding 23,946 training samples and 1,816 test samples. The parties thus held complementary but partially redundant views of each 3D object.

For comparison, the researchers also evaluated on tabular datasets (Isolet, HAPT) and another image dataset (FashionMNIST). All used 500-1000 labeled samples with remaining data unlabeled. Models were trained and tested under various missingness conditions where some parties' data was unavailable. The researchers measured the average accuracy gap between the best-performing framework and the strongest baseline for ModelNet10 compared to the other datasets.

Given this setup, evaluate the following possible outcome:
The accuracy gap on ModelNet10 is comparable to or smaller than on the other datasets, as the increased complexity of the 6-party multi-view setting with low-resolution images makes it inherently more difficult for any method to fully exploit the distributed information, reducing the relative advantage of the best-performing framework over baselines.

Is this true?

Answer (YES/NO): NO